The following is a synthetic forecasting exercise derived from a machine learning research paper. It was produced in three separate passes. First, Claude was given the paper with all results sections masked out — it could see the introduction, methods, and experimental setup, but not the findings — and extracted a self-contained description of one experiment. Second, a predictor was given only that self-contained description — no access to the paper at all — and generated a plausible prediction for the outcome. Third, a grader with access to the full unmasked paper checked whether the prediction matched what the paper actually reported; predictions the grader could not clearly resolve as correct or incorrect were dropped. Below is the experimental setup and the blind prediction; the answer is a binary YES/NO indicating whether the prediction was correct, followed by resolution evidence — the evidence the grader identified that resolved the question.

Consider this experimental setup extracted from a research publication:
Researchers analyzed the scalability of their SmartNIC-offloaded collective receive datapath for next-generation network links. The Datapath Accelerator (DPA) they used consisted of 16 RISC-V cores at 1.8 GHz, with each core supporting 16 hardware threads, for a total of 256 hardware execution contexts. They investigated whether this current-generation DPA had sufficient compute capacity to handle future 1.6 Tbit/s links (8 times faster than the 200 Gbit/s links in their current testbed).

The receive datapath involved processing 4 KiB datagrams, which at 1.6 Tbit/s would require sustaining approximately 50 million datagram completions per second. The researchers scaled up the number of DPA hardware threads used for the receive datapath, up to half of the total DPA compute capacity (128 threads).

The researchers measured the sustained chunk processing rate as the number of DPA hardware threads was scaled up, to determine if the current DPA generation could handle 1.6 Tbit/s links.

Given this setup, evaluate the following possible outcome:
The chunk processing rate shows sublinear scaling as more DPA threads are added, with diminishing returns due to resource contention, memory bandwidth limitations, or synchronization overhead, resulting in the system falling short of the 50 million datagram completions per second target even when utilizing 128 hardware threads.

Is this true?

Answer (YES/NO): NO